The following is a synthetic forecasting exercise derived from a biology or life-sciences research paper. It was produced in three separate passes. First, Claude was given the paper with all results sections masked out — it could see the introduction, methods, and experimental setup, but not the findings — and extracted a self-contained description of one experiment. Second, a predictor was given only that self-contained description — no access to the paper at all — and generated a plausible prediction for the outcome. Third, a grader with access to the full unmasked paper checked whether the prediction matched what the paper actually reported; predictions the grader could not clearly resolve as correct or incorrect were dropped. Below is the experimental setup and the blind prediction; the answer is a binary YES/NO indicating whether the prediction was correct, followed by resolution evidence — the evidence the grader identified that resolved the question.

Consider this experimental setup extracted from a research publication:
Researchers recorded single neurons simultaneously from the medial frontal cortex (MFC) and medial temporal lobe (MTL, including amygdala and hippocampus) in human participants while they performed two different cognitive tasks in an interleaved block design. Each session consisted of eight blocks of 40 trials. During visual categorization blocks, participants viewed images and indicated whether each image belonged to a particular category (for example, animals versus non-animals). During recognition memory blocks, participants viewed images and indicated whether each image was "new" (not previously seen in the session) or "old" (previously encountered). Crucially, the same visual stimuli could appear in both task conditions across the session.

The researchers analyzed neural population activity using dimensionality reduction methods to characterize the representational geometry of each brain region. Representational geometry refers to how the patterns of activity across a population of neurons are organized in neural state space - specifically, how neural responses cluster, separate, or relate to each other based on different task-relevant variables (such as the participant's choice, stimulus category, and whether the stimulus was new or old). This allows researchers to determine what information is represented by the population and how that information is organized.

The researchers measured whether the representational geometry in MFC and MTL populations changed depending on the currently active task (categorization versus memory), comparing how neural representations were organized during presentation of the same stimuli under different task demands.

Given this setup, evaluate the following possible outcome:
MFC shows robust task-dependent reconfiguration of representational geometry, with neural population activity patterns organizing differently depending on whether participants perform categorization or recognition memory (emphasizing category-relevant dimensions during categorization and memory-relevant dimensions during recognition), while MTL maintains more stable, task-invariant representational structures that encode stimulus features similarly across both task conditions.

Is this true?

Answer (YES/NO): NO